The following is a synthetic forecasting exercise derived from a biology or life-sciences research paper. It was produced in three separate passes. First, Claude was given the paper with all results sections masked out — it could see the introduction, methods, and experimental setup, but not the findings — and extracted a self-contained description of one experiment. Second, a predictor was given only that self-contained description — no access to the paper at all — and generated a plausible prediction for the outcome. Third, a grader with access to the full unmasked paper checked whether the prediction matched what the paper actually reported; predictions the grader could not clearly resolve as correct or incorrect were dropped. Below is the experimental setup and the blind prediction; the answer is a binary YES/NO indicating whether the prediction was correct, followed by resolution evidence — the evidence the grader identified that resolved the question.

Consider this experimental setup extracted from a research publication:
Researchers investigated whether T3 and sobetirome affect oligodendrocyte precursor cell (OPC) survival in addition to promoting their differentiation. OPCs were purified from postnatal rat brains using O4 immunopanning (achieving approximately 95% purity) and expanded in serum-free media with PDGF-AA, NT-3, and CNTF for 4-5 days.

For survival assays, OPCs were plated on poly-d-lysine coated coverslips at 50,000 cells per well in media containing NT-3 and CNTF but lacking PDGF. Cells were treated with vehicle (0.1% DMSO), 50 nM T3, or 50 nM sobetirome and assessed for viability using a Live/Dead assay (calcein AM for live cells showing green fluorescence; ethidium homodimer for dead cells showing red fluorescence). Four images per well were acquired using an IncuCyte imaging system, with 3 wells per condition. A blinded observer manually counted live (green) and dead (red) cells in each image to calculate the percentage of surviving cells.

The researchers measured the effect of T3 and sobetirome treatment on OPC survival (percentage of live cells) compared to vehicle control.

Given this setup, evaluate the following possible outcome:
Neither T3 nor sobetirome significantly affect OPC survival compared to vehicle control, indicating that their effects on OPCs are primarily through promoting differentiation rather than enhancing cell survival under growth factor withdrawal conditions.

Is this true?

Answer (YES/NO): NO